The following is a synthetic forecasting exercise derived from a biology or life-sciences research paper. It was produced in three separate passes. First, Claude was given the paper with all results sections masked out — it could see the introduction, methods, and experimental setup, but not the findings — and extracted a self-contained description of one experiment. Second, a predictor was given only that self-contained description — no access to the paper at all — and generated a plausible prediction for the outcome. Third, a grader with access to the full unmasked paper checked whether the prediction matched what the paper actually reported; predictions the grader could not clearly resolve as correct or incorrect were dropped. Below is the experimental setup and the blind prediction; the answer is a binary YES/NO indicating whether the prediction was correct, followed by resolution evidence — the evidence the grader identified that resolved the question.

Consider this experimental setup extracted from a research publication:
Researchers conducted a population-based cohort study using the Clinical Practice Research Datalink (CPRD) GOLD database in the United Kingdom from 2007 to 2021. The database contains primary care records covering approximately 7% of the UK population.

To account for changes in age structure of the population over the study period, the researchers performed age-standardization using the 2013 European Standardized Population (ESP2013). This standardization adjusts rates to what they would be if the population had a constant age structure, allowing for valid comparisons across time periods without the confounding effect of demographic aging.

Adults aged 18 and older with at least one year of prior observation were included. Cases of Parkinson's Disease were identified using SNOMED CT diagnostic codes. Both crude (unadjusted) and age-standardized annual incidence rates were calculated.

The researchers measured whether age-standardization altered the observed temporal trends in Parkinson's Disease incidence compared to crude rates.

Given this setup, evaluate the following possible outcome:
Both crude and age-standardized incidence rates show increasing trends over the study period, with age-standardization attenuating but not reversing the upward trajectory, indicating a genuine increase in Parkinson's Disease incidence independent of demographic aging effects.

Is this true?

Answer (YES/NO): NO